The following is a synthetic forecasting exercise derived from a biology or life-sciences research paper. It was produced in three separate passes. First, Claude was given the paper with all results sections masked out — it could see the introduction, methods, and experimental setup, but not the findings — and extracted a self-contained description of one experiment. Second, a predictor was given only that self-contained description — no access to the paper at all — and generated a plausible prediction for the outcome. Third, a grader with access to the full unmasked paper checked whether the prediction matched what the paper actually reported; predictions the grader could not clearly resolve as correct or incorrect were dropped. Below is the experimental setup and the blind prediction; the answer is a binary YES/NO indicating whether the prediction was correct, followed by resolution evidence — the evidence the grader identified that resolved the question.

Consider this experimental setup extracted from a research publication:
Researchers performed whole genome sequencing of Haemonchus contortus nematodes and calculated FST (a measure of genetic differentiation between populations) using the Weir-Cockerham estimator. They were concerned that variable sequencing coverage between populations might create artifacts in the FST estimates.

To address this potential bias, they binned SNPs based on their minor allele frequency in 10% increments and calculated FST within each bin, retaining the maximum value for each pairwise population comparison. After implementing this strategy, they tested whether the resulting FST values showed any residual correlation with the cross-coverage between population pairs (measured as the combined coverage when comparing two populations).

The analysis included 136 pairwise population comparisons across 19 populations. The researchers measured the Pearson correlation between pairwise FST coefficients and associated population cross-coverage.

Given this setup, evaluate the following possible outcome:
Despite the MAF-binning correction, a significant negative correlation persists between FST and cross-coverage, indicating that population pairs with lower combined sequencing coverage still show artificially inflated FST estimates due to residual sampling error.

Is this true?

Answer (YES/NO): NO